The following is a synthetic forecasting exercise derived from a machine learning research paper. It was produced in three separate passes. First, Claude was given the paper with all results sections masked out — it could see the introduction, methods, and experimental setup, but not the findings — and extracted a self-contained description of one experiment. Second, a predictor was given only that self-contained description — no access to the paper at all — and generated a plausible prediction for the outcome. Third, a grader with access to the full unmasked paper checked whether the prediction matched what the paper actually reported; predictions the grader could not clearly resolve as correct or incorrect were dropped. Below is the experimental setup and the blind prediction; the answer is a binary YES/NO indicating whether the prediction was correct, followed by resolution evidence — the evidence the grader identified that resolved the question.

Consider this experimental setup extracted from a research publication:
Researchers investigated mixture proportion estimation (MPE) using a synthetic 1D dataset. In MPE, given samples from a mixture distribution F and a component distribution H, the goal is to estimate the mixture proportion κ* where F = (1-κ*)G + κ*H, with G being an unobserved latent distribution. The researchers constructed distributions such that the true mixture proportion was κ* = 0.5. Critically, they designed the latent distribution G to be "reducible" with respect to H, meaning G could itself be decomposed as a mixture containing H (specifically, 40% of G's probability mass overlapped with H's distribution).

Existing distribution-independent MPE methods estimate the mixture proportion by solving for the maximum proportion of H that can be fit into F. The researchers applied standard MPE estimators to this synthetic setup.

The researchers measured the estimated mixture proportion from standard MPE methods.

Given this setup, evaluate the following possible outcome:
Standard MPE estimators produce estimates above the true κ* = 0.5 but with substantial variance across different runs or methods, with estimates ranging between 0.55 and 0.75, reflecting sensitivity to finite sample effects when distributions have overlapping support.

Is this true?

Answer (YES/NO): NO